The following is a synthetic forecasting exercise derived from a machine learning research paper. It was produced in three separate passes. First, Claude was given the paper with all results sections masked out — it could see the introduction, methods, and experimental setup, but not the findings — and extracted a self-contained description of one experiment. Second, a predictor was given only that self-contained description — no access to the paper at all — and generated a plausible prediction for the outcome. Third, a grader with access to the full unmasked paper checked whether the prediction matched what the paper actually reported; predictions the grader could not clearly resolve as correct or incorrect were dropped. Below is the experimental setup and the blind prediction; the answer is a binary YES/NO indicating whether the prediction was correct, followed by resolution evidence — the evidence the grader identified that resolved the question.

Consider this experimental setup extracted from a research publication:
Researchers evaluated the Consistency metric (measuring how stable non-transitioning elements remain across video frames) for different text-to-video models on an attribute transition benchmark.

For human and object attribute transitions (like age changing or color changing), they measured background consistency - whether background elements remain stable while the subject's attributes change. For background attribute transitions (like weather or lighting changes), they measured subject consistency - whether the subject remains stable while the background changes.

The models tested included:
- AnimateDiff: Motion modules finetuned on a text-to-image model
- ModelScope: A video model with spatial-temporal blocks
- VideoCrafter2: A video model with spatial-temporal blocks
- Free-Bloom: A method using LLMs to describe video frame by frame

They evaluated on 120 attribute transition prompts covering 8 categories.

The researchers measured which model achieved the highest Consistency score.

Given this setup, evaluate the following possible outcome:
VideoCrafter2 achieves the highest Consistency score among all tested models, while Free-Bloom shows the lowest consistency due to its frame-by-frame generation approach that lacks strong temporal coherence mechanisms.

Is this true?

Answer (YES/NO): NO